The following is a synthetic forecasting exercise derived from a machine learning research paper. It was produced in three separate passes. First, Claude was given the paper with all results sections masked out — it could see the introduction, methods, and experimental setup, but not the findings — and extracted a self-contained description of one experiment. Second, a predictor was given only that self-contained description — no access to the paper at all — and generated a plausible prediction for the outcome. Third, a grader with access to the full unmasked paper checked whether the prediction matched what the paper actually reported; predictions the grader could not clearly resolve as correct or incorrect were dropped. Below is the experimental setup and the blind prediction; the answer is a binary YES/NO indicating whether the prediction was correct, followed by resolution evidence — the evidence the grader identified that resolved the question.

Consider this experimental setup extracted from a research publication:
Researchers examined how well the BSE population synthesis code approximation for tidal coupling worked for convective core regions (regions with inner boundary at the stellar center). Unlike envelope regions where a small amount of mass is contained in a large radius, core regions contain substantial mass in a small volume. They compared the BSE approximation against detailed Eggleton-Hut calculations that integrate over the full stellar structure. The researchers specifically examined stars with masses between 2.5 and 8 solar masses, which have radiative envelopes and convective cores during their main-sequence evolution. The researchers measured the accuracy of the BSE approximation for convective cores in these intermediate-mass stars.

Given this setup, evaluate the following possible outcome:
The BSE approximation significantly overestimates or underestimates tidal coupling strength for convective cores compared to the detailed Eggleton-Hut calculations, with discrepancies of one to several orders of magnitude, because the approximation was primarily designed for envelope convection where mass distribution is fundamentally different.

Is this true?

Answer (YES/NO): NO